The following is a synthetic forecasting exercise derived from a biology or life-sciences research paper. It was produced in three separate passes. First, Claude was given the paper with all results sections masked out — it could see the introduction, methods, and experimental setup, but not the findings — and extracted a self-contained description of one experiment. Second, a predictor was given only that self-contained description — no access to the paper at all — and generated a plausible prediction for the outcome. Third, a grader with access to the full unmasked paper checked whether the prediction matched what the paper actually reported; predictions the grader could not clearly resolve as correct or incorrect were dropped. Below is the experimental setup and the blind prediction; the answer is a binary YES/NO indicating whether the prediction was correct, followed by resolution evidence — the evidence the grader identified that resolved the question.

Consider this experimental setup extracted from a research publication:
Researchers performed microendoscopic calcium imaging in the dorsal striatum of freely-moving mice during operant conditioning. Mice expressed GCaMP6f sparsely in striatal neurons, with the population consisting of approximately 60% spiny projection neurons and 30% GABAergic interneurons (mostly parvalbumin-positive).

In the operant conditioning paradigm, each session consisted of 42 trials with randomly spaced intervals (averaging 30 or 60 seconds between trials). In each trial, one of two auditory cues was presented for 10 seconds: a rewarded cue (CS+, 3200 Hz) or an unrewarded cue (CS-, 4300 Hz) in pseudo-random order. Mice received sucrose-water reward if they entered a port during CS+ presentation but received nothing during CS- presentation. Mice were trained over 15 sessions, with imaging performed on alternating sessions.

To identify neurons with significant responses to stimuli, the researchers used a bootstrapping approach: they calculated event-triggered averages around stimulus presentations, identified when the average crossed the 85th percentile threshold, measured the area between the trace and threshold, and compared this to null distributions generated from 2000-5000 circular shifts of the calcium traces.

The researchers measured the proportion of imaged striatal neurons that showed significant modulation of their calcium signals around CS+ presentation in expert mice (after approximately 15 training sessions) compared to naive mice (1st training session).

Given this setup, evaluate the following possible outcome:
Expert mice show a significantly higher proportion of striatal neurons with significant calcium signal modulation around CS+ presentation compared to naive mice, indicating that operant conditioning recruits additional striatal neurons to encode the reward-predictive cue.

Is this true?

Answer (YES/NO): YES